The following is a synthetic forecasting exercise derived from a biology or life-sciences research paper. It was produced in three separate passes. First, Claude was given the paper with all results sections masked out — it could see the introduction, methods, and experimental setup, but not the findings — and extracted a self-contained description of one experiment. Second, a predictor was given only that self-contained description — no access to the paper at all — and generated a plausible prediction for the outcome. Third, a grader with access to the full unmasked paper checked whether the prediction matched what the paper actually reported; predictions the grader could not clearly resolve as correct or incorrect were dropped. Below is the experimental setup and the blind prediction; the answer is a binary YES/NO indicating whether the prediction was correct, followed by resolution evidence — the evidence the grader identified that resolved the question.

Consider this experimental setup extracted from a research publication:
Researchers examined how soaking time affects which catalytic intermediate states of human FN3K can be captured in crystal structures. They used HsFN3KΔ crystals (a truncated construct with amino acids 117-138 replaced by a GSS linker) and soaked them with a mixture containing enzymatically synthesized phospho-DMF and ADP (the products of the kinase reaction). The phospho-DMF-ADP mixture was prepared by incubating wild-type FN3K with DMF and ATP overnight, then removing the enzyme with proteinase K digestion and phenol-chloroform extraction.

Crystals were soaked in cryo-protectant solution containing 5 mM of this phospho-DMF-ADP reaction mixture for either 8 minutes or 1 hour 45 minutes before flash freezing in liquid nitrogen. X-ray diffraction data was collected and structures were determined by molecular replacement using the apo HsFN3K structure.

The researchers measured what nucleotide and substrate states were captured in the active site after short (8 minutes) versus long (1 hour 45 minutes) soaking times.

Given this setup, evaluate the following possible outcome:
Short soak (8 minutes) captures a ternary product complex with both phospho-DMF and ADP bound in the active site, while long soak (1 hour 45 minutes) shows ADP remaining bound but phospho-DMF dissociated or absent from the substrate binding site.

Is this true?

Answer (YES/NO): NO